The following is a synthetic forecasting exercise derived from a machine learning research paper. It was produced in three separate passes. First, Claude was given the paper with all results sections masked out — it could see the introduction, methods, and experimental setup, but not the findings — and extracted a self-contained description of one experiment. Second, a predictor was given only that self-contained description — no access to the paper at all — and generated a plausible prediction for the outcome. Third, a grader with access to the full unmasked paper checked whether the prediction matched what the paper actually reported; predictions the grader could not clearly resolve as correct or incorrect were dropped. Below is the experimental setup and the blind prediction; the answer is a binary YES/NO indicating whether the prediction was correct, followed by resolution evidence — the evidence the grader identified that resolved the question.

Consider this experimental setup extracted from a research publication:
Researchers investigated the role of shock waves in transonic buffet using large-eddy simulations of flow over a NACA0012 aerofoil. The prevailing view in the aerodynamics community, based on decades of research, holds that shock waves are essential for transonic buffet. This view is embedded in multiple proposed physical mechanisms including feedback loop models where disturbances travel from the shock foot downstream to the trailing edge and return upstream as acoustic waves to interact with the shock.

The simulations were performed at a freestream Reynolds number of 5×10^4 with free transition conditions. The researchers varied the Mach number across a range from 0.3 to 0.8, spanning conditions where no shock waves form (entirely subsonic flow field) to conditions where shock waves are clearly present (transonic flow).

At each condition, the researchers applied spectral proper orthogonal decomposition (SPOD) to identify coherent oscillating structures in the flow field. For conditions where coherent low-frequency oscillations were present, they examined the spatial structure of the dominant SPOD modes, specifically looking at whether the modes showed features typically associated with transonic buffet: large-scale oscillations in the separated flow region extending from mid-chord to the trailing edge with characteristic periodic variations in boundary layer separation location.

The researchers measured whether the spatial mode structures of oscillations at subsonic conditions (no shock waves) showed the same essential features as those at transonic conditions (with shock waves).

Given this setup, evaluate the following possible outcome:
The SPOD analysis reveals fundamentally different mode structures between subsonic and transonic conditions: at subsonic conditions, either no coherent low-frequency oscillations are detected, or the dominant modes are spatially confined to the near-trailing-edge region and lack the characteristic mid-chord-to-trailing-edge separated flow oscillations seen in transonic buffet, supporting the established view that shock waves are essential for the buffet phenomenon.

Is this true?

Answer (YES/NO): NO